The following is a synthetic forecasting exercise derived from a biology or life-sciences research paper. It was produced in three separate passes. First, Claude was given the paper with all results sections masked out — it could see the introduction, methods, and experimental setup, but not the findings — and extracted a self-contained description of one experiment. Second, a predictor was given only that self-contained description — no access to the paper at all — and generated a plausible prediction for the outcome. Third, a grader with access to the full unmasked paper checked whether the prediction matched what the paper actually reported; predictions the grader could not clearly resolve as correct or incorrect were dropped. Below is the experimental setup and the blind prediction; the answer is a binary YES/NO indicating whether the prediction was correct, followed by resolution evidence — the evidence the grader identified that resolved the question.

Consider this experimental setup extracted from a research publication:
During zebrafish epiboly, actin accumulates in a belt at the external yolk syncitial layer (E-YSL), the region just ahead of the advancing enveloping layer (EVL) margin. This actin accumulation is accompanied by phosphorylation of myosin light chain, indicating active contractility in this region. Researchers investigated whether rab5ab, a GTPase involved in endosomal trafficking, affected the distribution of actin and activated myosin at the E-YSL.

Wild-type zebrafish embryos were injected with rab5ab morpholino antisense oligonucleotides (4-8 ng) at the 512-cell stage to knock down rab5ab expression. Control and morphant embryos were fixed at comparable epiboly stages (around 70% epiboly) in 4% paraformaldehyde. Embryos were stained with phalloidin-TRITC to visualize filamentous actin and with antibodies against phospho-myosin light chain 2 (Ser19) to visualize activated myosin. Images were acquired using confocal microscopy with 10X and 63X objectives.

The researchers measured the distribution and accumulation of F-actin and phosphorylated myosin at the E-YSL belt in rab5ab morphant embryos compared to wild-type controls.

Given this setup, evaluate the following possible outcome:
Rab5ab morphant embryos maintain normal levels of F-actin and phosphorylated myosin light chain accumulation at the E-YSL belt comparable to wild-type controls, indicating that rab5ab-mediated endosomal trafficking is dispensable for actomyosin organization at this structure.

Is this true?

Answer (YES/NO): NO